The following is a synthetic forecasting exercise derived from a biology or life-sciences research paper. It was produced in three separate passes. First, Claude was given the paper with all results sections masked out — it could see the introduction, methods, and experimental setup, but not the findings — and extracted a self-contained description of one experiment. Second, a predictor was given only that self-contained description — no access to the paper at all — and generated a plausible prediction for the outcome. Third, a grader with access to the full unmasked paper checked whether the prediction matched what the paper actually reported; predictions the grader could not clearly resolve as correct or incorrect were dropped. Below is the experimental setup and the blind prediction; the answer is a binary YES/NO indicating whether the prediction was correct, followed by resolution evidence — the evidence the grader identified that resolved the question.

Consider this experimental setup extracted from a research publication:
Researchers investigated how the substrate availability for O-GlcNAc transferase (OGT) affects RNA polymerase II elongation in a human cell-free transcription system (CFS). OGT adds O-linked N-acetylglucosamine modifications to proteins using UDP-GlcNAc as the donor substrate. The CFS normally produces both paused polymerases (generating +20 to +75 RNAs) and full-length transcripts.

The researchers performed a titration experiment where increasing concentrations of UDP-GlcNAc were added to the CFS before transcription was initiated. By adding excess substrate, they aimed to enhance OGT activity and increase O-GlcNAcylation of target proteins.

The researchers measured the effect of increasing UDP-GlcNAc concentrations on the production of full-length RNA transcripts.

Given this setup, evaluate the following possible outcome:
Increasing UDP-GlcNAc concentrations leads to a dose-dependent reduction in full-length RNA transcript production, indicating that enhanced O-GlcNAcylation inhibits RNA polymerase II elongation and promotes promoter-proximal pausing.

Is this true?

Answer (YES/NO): YES